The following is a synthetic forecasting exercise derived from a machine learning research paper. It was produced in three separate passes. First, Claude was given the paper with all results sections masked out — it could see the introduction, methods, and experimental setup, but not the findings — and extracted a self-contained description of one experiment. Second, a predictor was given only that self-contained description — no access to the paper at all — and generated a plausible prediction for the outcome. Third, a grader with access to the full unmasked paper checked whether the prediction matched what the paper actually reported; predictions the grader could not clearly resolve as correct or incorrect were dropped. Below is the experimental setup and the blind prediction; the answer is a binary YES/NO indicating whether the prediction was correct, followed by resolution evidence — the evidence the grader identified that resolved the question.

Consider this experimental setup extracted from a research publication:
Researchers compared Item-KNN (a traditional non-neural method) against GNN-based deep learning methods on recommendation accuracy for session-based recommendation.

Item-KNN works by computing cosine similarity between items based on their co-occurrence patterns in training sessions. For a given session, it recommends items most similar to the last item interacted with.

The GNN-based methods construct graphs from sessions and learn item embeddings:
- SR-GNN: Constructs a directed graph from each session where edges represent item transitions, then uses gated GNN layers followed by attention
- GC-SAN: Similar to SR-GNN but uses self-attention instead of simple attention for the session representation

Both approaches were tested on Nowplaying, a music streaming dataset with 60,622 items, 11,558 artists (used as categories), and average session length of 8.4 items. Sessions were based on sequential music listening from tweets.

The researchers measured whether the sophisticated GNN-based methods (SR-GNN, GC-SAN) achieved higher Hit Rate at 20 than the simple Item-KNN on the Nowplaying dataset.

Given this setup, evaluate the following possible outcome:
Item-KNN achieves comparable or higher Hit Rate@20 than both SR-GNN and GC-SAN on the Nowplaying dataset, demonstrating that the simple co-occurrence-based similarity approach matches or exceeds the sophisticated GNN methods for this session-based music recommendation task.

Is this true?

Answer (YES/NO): NO